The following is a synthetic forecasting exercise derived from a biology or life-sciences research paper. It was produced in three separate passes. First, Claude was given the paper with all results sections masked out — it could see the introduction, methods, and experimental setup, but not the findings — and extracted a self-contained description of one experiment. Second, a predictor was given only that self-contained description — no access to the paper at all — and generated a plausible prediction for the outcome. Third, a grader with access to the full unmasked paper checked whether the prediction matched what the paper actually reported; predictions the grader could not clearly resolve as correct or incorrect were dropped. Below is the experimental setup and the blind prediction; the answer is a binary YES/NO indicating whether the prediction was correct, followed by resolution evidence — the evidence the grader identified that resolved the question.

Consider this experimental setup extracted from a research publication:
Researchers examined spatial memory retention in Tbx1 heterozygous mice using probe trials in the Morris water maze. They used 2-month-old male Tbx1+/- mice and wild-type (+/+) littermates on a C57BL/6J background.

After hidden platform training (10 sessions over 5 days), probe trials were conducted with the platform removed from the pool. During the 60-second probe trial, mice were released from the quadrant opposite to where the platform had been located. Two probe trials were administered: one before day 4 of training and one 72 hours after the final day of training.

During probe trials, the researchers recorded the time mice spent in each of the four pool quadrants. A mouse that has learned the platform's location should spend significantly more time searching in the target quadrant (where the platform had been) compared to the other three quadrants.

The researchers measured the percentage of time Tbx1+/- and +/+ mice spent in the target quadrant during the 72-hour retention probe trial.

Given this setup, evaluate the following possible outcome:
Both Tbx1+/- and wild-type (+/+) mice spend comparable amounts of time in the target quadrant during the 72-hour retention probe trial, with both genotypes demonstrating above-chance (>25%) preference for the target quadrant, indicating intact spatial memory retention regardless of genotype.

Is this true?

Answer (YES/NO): YES